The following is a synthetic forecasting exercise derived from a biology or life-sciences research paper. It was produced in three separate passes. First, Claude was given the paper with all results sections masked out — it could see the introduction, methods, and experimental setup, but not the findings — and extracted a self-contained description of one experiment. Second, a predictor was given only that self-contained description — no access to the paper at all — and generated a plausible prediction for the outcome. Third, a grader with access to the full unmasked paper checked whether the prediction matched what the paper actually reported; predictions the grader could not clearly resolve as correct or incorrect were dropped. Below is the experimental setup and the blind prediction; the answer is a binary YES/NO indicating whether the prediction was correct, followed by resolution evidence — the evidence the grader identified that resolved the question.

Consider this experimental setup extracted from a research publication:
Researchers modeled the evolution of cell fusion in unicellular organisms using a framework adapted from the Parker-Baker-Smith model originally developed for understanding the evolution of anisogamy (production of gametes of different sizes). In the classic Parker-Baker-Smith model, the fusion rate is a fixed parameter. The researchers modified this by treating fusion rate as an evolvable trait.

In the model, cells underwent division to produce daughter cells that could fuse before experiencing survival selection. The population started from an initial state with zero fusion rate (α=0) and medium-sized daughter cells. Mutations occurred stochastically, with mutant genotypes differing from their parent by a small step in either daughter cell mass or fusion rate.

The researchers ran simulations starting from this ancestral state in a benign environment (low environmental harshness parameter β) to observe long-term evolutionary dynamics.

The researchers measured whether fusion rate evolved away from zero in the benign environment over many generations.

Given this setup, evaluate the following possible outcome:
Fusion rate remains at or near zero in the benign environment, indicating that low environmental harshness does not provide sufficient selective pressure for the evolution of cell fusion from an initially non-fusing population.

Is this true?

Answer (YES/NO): YES